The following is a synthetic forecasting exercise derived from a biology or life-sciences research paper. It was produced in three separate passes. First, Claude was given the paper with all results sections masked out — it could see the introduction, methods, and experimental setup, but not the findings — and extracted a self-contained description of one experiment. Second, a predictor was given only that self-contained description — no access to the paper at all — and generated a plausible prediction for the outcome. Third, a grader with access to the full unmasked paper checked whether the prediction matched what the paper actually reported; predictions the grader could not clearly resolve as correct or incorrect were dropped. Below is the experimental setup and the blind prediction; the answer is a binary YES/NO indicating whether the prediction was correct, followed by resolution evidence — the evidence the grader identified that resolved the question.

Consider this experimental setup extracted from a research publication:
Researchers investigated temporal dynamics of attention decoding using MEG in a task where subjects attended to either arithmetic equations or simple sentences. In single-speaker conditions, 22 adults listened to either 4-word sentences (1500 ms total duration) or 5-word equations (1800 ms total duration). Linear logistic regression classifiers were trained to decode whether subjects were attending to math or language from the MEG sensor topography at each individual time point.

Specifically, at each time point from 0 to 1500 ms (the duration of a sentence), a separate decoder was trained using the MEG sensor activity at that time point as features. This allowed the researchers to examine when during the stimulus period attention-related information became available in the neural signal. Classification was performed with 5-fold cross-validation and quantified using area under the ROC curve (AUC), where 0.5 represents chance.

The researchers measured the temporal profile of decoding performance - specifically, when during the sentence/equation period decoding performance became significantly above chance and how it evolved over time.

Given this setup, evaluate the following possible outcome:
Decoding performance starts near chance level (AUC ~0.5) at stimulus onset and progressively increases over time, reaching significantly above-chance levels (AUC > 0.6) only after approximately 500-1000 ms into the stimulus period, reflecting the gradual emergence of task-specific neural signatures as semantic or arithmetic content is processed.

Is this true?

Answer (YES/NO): NO